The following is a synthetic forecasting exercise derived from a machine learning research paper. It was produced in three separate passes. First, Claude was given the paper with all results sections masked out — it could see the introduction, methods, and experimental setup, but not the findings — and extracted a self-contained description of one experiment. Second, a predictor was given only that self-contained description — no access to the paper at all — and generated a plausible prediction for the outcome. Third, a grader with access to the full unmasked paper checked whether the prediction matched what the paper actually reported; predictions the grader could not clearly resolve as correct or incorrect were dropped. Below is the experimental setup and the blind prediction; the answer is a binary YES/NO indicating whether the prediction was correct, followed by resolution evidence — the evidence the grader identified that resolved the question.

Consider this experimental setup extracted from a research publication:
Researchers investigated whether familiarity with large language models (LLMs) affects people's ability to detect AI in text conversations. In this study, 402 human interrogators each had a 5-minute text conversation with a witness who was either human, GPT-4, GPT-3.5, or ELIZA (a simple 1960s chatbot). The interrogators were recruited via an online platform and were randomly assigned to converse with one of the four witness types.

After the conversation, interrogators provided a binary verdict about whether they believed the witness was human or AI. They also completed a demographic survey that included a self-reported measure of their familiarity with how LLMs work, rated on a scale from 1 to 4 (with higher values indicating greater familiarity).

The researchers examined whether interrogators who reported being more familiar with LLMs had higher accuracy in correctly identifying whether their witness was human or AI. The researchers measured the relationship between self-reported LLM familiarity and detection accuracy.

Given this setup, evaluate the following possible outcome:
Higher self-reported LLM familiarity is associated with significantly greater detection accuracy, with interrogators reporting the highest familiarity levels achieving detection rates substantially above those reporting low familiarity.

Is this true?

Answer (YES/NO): NO